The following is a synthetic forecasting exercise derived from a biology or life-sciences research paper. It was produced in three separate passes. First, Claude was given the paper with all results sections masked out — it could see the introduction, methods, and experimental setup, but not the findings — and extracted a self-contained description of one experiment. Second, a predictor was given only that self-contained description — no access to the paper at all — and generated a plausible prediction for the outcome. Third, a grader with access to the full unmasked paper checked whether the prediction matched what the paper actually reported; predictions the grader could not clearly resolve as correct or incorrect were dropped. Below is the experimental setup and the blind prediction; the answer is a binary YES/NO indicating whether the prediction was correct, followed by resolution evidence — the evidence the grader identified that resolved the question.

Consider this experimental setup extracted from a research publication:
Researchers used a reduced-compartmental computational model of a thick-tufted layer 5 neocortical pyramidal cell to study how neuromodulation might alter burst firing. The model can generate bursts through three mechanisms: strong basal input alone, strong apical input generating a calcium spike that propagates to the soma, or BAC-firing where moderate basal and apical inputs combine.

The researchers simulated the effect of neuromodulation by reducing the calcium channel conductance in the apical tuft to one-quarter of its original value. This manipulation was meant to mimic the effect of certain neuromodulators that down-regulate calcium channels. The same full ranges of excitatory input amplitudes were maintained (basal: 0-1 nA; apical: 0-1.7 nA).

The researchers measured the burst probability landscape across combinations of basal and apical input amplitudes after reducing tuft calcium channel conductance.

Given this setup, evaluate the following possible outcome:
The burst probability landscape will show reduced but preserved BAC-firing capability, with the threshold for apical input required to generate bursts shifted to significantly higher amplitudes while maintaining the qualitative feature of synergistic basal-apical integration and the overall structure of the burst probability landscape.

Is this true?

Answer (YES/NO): NO